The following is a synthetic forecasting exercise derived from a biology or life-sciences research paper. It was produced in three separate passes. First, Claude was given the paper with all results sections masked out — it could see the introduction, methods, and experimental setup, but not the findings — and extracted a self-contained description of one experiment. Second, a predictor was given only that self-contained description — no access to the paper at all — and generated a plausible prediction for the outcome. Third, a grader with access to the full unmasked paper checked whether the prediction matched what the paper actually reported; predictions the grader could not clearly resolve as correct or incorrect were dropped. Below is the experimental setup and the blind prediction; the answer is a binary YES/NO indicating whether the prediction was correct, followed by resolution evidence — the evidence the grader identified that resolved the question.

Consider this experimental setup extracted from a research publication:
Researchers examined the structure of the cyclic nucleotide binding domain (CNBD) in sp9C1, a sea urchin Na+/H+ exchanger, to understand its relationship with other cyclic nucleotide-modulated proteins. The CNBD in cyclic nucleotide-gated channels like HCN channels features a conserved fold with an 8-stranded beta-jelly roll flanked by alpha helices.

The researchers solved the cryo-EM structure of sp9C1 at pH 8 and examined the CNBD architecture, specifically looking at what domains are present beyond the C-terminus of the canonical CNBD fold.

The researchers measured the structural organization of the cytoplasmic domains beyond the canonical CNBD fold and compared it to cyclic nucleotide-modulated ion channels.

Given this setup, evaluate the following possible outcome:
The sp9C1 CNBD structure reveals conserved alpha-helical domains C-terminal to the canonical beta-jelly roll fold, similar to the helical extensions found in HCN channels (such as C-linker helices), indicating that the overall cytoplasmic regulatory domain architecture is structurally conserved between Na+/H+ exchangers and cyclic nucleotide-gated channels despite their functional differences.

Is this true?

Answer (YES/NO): NO